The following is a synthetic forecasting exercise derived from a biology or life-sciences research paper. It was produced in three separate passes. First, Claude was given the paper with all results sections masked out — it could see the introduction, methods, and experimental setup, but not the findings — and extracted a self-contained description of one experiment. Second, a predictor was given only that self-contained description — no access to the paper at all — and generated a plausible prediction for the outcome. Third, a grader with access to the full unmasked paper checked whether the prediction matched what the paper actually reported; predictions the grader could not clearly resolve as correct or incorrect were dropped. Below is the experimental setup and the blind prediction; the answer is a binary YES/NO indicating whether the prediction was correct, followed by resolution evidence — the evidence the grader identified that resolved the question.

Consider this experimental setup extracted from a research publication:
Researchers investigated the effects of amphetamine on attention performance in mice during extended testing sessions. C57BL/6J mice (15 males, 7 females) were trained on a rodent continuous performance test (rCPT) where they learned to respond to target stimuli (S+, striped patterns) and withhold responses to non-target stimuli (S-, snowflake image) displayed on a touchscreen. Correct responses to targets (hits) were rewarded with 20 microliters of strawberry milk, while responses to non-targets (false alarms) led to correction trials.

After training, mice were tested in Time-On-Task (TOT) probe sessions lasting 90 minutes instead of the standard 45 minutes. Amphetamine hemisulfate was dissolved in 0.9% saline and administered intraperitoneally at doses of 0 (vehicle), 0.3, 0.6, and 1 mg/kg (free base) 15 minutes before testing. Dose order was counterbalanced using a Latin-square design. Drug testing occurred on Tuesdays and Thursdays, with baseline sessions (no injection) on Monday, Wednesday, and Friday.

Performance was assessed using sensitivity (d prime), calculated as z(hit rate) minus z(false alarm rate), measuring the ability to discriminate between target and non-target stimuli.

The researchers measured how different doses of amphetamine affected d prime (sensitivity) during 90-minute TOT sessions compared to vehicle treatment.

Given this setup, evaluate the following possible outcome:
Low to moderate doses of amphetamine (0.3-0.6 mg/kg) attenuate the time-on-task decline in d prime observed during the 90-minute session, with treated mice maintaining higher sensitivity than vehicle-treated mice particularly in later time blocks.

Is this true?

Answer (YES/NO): NO